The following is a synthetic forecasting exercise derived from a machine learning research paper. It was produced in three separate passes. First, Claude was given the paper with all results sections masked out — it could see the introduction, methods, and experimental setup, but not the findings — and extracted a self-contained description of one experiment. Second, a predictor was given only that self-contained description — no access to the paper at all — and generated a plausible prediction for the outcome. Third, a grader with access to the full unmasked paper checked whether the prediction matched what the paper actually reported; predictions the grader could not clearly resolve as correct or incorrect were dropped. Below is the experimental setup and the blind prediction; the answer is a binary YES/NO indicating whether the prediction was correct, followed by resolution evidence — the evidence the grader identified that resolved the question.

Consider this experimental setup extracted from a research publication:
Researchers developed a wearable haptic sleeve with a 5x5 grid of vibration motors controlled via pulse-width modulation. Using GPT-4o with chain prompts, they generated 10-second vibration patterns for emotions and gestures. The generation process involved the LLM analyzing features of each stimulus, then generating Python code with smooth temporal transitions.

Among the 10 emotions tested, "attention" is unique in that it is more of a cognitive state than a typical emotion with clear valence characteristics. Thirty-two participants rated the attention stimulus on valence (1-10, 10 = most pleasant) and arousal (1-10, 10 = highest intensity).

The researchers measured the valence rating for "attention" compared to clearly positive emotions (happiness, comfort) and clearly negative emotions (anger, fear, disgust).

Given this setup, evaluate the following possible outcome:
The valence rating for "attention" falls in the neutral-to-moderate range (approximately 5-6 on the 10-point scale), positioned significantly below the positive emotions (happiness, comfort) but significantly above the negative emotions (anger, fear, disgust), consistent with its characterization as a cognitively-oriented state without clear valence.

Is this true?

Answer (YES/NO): NO